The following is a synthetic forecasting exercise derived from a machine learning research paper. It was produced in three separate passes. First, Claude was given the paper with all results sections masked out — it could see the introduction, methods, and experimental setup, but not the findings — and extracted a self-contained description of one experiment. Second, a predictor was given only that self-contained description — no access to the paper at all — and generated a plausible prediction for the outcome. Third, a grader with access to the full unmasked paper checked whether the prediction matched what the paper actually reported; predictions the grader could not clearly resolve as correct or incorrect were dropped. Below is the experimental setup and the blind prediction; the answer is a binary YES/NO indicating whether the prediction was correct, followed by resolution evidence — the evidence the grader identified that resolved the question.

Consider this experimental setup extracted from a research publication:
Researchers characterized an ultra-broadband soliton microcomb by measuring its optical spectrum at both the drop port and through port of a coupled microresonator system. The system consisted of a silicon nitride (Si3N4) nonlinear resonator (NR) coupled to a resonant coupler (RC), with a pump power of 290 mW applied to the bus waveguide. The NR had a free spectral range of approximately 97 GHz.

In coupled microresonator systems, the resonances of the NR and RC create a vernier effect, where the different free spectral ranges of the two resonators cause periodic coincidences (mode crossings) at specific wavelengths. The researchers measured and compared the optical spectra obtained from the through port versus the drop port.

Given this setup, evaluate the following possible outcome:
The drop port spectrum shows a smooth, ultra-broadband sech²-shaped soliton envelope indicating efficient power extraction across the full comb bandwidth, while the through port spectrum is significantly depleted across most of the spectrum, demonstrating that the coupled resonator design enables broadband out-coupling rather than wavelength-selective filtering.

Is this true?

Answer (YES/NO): NO